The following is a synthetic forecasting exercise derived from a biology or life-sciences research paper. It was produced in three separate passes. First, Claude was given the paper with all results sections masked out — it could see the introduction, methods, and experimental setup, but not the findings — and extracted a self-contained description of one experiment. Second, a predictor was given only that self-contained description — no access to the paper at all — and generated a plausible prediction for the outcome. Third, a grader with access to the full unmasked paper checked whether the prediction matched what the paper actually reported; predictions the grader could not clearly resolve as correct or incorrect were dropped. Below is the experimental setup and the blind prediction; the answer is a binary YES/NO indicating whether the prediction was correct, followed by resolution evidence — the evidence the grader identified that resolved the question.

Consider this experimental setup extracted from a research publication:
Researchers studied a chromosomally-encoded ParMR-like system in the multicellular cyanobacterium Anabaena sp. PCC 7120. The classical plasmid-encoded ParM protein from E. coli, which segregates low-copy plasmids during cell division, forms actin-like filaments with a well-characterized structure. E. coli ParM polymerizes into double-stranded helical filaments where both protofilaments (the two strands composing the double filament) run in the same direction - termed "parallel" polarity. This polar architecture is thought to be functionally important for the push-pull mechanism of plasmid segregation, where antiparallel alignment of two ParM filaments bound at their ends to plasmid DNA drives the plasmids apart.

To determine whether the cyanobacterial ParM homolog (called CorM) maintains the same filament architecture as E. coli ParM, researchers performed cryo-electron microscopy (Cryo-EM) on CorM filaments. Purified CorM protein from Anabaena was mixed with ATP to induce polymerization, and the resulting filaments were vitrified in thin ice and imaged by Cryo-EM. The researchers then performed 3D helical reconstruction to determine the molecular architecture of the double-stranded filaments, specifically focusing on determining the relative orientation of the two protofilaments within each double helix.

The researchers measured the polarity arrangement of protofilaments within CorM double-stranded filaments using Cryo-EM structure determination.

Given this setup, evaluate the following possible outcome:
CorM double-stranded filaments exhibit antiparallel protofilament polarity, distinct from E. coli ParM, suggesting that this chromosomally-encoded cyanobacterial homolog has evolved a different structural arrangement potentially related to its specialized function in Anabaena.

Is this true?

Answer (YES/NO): YES